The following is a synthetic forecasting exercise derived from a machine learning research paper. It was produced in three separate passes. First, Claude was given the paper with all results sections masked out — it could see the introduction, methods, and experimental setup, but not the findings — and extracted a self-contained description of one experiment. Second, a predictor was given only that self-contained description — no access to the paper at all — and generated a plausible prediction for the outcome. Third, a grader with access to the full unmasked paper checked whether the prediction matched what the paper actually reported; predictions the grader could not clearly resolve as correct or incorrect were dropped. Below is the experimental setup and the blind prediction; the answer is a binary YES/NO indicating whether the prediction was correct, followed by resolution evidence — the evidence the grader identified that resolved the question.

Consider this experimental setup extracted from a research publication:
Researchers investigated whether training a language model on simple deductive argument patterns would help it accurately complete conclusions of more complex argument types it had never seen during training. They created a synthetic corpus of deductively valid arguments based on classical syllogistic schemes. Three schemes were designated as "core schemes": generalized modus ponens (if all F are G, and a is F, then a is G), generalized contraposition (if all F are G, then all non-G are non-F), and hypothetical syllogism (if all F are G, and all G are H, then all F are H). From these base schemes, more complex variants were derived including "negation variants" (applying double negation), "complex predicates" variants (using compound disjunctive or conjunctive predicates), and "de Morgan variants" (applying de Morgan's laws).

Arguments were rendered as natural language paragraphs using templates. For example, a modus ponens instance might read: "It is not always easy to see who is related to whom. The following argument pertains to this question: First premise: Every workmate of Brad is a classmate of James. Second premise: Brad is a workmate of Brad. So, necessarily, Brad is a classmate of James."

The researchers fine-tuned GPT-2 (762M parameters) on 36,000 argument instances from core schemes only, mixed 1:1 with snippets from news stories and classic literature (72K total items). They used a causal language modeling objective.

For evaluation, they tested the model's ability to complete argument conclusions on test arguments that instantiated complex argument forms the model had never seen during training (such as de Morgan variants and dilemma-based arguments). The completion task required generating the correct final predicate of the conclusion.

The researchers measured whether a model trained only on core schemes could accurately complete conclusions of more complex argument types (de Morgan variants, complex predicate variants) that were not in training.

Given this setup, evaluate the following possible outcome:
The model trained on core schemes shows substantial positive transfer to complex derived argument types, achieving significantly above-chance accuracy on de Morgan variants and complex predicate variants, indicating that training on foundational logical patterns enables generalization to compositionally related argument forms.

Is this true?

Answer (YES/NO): YES